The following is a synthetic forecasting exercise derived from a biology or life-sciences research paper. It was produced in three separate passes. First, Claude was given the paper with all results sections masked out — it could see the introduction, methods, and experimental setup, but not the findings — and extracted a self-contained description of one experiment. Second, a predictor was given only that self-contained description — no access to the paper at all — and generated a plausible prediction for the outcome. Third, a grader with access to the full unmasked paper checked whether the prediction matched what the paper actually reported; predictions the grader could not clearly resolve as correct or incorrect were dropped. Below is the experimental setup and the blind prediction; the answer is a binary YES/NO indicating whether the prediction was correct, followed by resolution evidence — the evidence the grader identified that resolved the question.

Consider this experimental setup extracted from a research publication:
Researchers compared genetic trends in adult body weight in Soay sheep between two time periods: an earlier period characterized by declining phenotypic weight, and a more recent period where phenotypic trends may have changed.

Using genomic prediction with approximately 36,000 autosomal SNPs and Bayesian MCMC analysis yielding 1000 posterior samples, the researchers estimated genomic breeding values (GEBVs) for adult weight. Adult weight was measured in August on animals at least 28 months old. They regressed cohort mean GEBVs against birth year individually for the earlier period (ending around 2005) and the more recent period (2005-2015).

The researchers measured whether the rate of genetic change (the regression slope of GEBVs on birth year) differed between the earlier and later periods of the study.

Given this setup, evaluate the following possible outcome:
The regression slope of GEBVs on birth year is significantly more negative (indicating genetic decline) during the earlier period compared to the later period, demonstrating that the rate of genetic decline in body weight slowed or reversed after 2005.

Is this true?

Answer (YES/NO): NO